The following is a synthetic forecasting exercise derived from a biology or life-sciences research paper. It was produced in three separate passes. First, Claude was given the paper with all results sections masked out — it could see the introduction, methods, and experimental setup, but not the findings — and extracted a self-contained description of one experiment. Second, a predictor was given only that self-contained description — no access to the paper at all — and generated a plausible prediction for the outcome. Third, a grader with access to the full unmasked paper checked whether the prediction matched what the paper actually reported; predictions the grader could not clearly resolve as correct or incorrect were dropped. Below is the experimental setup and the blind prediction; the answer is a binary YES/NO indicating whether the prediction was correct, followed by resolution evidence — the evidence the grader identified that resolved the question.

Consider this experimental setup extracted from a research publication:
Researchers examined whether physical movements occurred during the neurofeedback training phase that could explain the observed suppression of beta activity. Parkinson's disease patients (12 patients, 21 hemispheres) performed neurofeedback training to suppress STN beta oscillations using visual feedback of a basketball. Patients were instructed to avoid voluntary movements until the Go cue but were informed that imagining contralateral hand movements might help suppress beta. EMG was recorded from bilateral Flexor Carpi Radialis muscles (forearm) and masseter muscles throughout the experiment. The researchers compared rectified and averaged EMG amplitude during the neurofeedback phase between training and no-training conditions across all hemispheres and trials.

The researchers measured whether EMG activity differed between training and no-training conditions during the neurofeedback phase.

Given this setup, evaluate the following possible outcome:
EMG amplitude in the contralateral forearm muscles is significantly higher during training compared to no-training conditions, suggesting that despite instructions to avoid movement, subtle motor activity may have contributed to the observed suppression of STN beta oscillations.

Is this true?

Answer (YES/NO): NO